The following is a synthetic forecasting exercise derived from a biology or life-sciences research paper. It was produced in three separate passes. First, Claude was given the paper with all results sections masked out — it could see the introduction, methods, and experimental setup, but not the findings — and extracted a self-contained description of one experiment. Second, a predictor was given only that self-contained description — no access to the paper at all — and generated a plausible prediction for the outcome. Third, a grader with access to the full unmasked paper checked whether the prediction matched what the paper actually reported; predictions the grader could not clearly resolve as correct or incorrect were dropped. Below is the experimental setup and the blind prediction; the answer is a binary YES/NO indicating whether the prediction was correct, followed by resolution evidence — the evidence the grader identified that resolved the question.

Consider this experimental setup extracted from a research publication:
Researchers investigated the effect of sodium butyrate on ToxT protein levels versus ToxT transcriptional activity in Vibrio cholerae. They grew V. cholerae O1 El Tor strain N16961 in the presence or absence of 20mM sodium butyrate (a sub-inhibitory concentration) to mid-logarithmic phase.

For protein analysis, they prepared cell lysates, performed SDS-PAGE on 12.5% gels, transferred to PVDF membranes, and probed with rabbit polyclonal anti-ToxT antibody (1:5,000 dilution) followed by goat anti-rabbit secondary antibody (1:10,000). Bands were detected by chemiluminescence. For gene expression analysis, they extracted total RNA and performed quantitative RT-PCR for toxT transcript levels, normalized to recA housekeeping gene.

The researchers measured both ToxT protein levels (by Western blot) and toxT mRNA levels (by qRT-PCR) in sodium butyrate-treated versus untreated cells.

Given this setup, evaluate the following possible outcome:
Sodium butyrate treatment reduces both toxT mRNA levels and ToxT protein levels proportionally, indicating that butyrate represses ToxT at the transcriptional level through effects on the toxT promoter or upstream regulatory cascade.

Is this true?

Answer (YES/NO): NO